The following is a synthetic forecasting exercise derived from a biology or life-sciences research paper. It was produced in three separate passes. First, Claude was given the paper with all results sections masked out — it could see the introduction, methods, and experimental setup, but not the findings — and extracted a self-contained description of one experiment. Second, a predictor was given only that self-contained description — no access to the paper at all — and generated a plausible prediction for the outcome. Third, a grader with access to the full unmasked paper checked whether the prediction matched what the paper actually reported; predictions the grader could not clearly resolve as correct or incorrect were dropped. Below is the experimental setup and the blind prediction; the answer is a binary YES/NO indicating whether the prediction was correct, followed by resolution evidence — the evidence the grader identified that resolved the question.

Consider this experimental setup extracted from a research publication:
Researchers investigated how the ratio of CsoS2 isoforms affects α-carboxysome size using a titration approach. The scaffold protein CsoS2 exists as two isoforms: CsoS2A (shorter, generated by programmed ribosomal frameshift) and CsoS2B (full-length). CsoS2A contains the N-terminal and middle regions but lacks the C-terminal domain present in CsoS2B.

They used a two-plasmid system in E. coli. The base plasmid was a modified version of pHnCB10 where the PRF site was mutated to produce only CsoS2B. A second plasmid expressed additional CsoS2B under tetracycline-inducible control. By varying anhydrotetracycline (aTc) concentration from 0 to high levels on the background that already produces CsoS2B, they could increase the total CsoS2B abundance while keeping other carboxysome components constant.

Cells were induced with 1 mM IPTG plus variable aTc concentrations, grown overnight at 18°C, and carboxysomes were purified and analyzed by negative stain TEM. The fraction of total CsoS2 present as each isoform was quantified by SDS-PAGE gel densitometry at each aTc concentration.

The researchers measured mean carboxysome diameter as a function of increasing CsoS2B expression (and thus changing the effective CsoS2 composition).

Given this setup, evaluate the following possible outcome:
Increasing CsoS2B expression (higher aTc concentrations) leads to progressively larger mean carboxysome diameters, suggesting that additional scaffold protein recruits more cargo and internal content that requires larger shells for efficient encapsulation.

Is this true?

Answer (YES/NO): NO